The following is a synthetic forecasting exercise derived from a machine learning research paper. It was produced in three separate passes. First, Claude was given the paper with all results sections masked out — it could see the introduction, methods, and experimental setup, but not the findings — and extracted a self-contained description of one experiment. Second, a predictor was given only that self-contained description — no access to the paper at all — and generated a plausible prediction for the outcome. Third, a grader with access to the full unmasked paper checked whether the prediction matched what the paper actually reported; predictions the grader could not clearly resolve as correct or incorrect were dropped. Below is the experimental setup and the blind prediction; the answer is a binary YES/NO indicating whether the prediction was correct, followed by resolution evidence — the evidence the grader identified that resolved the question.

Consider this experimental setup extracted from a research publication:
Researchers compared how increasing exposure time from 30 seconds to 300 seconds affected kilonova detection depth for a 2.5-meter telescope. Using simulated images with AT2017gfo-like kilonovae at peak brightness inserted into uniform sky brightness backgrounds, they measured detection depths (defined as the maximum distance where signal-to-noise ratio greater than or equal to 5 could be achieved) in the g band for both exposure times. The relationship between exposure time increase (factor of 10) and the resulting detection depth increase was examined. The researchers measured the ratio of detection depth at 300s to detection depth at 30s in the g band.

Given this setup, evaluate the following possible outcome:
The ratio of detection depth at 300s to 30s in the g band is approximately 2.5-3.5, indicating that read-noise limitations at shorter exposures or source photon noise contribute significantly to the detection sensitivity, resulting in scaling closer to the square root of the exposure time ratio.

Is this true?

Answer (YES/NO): NO